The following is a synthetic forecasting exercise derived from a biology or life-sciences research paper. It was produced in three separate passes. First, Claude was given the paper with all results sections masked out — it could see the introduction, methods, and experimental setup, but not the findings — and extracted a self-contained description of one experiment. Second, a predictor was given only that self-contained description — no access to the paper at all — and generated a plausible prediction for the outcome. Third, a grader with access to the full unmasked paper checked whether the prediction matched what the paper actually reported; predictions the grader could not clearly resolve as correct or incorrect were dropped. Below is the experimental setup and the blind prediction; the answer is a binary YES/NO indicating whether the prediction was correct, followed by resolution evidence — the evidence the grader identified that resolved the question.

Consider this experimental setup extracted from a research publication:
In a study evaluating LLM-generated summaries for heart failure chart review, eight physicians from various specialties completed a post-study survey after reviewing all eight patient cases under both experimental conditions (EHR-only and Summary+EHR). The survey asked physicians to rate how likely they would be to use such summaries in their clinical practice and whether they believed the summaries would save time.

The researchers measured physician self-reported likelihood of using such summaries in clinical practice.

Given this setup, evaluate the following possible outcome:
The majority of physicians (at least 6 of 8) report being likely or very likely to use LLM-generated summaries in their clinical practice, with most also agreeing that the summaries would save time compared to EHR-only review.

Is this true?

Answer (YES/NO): YES